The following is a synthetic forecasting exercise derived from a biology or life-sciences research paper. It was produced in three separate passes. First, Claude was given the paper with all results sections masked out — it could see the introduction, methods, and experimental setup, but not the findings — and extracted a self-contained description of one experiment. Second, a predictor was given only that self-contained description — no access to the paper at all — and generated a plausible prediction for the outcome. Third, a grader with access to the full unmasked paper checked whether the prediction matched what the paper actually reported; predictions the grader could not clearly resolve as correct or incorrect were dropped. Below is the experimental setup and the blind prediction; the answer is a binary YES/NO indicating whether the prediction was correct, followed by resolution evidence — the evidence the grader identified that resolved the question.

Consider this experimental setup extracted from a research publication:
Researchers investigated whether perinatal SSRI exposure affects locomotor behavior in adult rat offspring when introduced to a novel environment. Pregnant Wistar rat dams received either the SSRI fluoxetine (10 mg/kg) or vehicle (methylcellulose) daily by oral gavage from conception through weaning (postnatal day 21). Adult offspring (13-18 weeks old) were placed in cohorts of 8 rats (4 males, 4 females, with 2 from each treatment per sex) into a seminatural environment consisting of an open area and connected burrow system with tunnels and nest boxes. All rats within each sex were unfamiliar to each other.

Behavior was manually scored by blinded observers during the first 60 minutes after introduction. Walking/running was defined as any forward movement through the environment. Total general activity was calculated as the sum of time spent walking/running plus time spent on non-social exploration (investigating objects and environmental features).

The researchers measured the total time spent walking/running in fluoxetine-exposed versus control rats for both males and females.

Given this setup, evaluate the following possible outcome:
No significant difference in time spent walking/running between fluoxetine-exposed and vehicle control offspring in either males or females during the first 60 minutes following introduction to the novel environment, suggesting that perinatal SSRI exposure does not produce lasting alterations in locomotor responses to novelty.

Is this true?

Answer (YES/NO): NO